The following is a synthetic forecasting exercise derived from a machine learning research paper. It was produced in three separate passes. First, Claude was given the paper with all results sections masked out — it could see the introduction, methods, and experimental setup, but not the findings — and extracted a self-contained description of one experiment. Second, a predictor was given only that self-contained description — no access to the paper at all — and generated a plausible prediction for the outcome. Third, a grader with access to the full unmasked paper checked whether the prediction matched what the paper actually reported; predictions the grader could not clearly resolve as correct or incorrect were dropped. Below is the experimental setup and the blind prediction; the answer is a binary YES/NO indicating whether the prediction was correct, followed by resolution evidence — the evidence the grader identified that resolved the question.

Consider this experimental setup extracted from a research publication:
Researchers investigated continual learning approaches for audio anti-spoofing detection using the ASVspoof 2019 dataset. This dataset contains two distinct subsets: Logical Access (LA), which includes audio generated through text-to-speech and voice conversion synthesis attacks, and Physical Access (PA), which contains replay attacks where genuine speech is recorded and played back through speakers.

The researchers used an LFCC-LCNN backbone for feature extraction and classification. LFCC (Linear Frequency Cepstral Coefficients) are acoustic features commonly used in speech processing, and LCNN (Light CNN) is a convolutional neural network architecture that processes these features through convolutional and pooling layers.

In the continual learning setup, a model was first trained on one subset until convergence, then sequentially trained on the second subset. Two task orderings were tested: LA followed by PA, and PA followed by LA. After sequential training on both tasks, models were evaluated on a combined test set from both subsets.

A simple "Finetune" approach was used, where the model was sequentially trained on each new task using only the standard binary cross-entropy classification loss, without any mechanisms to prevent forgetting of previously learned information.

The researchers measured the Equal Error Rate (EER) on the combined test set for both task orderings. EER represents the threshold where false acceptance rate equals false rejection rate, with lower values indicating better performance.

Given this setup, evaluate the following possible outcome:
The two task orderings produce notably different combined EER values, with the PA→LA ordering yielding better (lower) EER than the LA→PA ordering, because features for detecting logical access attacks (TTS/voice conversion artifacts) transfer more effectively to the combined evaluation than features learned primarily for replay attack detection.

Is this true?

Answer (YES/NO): YES